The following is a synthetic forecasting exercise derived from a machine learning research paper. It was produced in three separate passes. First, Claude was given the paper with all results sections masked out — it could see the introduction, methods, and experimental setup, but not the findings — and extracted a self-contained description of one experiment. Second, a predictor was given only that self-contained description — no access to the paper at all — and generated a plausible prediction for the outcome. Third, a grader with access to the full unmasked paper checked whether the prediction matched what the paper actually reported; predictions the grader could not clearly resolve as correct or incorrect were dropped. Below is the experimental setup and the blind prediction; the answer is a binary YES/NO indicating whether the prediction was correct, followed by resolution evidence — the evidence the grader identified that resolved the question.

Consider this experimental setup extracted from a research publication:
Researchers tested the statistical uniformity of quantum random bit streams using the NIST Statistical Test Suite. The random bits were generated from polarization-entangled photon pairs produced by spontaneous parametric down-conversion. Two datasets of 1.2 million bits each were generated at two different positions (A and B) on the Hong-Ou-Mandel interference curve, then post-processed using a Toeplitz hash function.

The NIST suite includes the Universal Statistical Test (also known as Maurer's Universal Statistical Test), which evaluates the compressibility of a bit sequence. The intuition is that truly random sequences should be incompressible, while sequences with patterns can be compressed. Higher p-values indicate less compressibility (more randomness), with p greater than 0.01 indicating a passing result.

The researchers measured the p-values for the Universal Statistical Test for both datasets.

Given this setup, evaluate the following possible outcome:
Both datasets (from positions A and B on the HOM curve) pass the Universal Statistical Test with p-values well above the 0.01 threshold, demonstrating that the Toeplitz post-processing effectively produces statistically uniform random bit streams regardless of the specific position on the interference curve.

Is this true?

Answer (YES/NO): YES